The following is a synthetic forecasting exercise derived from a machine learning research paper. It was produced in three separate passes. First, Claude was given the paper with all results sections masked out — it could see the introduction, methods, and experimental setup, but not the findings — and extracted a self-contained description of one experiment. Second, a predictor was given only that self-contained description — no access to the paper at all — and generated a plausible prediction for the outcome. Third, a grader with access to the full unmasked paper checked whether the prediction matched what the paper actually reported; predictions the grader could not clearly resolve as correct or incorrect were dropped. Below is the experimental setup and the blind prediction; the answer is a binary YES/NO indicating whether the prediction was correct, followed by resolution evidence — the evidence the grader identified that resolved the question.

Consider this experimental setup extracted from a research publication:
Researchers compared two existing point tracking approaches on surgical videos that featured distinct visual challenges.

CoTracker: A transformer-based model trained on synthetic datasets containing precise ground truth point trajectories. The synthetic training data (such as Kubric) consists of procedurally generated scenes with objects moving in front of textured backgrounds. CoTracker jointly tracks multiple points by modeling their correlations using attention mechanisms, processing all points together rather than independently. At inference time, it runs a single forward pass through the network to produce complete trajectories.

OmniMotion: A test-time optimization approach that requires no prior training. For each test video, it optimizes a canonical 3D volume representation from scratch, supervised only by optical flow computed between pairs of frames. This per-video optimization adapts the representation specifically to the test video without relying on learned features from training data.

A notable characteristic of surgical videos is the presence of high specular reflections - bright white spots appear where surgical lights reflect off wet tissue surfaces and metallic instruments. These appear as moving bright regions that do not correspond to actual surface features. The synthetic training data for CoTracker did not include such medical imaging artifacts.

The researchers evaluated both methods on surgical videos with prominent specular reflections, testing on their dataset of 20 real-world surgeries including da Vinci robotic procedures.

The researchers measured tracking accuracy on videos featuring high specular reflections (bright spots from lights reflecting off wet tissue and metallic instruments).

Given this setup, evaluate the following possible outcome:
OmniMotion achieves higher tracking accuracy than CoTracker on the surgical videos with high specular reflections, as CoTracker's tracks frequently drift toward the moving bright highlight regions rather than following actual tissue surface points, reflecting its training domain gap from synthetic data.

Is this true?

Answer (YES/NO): NO